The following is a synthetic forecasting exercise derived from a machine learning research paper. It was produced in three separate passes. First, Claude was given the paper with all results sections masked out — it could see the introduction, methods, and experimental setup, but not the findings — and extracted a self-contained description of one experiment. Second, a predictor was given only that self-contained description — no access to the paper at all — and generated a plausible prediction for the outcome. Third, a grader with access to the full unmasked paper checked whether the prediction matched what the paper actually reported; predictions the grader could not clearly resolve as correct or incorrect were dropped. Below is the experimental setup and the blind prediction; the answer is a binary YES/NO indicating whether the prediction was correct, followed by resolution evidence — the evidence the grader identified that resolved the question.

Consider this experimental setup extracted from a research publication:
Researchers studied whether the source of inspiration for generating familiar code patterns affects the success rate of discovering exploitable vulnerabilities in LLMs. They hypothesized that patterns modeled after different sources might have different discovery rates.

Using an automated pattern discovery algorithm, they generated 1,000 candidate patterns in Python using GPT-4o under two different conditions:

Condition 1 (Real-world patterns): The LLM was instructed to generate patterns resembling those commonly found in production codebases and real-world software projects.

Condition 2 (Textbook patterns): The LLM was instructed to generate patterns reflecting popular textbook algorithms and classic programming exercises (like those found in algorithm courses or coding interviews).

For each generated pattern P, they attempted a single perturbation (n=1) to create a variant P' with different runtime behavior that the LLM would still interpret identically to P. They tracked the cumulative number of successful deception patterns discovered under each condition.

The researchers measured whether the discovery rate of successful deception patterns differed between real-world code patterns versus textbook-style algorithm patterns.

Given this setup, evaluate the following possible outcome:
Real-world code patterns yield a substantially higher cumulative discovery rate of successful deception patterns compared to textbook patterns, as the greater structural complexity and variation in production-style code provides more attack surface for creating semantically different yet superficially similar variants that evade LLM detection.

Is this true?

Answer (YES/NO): NO